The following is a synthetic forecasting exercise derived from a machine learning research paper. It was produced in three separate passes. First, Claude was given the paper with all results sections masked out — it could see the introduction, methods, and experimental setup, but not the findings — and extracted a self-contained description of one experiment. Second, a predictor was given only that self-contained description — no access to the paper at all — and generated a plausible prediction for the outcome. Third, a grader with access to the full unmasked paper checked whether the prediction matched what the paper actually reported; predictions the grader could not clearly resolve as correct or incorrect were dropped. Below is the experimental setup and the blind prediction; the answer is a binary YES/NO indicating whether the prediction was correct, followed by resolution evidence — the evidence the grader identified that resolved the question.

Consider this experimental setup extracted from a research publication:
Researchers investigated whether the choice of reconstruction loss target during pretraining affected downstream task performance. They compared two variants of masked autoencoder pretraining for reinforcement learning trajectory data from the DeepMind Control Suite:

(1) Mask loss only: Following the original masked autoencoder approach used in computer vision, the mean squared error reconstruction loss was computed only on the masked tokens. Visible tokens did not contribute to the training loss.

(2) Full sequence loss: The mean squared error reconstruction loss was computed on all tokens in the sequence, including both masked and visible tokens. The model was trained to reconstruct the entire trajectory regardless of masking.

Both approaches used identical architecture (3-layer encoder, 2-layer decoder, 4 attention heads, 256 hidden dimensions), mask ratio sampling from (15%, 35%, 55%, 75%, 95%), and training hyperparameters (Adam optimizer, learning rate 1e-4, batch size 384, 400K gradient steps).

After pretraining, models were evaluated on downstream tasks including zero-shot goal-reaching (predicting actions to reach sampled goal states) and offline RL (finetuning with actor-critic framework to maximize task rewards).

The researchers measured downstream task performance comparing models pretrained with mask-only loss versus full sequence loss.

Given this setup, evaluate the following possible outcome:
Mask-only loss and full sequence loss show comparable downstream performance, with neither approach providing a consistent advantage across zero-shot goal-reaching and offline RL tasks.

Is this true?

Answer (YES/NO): NO